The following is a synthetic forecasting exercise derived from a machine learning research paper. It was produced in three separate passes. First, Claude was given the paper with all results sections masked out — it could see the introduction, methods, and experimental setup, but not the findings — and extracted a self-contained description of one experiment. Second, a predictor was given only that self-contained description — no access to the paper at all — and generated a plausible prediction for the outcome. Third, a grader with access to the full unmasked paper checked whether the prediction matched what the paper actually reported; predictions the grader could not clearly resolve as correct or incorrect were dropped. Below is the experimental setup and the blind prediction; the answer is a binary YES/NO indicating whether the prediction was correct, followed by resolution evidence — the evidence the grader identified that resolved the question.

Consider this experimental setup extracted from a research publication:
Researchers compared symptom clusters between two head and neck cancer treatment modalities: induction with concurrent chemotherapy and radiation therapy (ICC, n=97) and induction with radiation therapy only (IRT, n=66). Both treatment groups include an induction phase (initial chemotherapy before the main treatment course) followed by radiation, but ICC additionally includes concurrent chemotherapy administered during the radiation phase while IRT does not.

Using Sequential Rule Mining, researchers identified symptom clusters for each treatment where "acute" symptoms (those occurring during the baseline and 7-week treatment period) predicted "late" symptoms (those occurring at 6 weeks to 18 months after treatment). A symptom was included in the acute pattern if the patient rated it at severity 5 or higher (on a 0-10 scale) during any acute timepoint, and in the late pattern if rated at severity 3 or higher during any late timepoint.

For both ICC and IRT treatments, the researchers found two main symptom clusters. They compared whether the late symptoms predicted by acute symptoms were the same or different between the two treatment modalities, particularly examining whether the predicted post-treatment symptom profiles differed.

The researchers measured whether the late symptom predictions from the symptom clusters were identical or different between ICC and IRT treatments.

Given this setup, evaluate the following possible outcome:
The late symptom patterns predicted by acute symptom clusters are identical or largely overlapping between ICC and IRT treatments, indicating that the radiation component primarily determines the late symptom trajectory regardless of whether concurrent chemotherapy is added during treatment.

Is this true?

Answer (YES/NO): NO